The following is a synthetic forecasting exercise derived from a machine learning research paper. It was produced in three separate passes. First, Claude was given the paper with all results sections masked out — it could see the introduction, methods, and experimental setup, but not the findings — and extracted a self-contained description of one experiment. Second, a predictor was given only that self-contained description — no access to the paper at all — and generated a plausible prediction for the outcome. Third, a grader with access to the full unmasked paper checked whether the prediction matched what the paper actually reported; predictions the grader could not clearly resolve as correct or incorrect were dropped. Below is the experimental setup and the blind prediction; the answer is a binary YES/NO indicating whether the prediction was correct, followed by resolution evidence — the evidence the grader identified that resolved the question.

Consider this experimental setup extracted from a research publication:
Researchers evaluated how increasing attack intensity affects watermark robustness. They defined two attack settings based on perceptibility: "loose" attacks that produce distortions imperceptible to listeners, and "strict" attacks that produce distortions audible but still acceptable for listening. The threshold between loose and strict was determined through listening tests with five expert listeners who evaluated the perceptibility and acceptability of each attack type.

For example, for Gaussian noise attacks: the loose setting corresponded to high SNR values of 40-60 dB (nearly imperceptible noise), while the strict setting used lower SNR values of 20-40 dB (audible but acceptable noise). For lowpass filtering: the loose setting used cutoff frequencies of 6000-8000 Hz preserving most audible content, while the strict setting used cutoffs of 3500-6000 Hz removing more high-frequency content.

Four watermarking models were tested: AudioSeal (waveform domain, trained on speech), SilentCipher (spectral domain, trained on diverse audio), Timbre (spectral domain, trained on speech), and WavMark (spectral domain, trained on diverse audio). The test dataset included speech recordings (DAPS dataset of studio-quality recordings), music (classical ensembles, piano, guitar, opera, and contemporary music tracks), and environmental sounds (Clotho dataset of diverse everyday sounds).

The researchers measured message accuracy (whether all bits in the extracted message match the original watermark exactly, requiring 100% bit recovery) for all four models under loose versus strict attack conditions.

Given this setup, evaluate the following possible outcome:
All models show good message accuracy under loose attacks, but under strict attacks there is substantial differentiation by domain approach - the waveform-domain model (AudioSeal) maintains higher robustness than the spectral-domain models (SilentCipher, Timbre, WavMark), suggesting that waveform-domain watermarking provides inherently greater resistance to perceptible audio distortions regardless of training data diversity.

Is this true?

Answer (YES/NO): NO